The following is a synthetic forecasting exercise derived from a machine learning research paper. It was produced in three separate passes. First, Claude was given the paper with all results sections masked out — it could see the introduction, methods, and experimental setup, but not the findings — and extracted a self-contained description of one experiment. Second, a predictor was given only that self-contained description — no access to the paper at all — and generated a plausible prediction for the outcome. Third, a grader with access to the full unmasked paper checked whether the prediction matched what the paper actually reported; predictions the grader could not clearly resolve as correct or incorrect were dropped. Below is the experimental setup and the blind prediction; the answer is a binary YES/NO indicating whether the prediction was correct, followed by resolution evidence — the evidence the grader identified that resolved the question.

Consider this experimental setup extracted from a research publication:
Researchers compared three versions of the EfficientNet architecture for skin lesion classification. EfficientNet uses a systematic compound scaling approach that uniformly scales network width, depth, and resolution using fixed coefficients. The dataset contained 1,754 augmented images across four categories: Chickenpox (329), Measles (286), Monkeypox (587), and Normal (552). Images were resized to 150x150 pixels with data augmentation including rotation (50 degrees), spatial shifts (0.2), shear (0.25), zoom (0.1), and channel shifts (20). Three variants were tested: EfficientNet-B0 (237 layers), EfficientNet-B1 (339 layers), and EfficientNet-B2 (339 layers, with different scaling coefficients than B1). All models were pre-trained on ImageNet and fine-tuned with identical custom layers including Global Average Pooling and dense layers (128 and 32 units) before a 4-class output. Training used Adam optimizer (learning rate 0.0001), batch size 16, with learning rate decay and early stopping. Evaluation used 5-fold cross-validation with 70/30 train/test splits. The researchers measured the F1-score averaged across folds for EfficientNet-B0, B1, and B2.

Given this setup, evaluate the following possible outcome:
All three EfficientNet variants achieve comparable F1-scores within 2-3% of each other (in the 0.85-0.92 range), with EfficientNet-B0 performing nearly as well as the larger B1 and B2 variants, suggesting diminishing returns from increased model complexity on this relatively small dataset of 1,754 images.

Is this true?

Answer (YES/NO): NO